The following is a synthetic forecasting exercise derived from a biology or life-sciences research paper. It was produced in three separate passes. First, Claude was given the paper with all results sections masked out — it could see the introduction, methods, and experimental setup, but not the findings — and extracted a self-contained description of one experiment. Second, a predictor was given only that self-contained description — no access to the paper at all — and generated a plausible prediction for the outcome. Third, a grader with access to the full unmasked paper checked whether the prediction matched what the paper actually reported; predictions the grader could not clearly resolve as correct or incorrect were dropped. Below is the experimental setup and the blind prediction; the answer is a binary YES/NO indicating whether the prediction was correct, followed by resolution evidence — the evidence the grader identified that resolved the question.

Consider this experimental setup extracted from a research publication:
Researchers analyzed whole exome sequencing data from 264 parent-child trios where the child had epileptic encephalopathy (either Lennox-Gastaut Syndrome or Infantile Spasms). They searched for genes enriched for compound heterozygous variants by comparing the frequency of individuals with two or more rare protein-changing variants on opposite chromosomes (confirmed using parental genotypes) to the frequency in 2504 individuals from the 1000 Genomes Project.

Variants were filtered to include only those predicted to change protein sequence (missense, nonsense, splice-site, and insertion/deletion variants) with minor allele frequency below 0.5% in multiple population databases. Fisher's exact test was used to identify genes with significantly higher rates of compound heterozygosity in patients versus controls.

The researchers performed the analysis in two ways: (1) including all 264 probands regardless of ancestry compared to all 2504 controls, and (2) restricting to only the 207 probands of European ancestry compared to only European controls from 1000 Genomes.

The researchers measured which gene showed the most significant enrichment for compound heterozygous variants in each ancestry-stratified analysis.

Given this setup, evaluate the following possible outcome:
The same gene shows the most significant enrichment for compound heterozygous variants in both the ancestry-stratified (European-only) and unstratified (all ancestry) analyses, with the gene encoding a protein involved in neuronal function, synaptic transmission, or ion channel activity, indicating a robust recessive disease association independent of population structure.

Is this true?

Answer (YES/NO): NO